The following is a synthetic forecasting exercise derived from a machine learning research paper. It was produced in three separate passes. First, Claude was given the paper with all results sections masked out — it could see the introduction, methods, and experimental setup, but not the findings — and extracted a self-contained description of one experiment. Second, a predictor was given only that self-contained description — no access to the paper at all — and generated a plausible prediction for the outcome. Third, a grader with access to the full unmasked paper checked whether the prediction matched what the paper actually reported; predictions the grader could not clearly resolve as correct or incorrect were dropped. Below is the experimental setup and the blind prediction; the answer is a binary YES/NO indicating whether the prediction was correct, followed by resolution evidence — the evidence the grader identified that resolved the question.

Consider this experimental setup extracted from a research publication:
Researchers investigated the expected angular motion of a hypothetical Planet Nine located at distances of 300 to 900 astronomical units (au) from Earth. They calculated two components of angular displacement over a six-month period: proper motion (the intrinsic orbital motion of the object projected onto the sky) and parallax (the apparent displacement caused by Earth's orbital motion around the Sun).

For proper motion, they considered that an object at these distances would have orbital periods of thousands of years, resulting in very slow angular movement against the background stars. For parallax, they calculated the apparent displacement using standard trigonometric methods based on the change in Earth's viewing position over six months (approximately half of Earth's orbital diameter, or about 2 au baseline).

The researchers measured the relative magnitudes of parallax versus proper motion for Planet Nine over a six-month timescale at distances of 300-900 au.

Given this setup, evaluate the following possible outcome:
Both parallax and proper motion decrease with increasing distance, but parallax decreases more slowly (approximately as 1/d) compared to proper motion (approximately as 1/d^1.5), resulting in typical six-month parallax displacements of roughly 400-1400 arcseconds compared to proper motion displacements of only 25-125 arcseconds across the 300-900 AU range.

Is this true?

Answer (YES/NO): NO